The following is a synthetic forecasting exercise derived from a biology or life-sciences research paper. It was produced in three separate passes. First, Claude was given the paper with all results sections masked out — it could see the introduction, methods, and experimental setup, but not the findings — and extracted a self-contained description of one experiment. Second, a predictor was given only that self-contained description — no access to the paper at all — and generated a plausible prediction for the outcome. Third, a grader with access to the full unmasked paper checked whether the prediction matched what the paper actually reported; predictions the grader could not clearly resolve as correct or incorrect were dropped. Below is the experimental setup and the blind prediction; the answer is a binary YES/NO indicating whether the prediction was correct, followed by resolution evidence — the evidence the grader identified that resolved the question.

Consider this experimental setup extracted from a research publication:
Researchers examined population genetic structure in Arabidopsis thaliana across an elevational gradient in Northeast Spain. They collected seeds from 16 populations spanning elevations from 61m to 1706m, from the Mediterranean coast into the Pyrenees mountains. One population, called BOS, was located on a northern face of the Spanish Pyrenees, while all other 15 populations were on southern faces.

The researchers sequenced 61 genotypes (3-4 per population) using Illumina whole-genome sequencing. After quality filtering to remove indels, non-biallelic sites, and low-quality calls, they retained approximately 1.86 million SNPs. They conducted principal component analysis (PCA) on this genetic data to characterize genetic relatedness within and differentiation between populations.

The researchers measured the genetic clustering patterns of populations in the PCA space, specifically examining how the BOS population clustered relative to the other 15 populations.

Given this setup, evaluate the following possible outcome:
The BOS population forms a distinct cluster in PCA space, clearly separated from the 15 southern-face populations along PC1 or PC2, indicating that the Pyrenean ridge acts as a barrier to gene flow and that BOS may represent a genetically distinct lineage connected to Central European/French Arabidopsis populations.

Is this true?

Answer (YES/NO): NO